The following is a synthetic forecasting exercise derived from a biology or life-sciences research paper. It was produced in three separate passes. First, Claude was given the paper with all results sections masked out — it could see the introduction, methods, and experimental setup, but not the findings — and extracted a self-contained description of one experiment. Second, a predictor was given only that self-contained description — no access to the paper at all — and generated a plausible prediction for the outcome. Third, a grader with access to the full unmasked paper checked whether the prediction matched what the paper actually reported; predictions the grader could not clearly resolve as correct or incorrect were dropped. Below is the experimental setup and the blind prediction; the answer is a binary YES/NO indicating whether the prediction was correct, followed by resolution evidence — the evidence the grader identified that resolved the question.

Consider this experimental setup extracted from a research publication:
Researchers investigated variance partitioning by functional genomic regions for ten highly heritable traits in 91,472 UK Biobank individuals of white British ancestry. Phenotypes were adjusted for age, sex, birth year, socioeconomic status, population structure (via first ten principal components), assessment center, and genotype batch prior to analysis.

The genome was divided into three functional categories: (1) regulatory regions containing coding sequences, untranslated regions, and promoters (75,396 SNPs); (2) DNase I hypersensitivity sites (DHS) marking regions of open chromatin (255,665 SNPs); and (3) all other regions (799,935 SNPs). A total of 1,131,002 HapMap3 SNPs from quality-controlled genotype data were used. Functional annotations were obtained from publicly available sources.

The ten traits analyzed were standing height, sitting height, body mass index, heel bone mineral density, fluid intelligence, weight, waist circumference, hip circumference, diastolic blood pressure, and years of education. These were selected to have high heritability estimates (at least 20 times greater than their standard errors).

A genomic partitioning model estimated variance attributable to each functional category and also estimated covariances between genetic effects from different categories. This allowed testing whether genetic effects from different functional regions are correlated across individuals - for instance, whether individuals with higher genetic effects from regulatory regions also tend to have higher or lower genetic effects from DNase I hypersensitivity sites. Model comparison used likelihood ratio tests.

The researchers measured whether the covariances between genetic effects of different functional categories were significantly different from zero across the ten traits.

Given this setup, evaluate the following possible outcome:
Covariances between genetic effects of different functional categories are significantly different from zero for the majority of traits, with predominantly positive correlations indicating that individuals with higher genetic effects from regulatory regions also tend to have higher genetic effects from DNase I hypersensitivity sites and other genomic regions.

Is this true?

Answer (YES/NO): NO